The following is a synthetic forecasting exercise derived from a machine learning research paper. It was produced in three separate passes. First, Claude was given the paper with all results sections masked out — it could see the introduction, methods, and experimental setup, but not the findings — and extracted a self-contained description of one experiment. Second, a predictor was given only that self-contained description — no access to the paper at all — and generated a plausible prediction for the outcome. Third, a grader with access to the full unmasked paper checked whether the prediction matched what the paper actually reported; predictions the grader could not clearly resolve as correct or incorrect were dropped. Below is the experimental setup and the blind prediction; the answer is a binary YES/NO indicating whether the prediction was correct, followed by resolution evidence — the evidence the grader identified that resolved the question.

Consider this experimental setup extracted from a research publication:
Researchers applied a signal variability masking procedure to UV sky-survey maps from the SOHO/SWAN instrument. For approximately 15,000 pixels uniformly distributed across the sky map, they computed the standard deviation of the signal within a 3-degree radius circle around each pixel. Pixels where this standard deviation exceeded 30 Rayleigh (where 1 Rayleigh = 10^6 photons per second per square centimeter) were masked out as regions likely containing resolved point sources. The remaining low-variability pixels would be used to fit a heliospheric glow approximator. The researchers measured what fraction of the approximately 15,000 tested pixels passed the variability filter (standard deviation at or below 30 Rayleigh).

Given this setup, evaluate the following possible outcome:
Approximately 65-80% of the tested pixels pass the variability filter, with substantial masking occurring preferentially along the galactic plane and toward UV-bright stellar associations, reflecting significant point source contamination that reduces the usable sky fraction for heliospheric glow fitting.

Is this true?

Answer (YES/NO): NO